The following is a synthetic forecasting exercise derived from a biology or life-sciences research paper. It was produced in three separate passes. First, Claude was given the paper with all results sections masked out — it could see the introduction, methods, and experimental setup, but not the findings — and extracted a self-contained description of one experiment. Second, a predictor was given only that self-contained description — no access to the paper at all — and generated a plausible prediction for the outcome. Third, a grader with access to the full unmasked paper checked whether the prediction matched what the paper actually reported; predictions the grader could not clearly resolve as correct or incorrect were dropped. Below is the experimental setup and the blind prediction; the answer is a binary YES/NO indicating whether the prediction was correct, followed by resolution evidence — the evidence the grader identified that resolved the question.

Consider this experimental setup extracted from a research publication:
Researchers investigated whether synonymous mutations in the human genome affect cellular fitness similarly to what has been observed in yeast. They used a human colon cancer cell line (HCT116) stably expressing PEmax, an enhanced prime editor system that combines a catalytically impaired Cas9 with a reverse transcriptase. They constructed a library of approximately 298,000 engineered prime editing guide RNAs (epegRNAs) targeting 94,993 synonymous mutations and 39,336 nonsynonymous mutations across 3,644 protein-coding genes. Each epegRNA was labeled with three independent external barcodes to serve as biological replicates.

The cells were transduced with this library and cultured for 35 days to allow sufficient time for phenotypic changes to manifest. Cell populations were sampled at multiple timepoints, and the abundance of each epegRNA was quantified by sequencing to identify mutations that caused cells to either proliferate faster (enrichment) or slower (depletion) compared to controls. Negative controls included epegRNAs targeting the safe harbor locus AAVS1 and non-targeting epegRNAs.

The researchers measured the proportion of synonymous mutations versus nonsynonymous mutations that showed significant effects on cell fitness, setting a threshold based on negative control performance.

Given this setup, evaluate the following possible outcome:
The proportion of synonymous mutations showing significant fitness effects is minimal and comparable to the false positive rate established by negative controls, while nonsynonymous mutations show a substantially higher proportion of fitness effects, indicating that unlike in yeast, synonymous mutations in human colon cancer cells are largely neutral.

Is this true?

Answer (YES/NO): YES